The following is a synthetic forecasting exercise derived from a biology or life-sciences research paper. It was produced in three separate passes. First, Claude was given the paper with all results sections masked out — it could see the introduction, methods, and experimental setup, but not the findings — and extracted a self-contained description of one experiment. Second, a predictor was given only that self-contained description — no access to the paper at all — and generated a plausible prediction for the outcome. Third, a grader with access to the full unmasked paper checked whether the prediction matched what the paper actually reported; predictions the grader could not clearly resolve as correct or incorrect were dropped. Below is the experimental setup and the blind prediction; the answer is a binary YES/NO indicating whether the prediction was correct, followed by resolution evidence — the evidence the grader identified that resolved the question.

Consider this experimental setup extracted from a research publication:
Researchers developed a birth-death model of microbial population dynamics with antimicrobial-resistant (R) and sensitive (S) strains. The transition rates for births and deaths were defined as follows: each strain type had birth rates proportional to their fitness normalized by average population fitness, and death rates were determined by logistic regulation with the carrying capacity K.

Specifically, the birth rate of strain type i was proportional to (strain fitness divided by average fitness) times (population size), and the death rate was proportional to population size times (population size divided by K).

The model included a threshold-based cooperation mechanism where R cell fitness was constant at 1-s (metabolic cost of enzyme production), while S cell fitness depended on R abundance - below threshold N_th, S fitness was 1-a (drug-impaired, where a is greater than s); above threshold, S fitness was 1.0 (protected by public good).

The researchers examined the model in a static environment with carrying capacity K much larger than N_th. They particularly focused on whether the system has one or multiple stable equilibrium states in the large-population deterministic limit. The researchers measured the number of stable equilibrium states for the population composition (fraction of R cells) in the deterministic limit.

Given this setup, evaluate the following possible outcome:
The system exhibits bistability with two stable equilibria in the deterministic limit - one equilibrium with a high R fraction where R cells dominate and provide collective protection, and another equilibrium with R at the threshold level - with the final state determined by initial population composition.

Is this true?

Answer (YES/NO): NO